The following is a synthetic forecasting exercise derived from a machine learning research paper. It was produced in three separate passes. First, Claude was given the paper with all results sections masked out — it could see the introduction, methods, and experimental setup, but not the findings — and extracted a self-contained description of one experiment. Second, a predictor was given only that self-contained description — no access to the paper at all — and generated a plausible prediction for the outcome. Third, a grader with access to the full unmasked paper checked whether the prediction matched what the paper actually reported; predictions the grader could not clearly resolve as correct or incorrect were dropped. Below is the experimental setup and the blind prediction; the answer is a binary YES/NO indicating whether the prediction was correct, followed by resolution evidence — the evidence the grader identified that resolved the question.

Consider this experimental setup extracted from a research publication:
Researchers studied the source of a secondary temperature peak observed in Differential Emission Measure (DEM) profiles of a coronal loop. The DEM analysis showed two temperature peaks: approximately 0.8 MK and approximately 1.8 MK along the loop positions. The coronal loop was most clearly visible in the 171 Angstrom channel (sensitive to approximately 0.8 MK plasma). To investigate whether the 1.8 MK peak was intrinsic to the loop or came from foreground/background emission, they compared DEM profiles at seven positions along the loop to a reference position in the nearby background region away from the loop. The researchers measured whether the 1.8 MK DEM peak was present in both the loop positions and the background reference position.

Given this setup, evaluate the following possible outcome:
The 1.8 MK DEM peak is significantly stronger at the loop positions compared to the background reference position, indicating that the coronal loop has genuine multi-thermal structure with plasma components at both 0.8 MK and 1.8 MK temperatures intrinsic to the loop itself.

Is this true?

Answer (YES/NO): NO